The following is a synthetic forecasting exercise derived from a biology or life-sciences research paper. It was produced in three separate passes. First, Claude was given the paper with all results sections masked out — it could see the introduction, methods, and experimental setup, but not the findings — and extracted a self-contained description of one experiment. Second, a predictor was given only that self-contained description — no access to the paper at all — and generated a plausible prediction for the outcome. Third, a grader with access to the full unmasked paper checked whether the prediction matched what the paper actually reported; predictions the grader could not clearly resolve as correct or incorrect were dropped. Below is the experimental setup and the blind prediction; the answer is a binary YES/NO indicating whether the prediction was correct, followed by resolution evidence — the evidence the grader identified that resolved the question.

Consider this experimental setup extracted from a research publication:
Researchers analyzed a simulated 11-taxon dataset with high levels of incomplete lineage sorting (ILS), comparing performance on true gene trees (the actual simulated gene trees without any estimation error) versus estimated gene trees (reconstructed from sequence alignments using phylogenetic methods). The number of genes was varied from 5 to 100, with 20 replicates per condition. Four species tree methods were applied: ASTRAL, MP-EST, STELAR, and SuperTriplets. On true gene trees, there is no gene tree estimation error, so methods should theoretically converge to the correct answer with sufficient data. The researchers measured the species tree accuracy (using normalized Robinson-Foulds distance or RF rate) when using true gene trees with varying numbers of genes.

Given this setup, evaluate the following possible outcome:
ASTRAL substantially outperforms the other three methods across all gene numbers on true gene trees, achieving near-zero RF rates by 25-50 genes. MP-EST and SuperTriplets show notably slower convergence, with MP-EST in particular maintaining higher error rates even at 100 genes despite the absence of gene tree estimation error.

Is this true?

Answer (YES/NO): NO